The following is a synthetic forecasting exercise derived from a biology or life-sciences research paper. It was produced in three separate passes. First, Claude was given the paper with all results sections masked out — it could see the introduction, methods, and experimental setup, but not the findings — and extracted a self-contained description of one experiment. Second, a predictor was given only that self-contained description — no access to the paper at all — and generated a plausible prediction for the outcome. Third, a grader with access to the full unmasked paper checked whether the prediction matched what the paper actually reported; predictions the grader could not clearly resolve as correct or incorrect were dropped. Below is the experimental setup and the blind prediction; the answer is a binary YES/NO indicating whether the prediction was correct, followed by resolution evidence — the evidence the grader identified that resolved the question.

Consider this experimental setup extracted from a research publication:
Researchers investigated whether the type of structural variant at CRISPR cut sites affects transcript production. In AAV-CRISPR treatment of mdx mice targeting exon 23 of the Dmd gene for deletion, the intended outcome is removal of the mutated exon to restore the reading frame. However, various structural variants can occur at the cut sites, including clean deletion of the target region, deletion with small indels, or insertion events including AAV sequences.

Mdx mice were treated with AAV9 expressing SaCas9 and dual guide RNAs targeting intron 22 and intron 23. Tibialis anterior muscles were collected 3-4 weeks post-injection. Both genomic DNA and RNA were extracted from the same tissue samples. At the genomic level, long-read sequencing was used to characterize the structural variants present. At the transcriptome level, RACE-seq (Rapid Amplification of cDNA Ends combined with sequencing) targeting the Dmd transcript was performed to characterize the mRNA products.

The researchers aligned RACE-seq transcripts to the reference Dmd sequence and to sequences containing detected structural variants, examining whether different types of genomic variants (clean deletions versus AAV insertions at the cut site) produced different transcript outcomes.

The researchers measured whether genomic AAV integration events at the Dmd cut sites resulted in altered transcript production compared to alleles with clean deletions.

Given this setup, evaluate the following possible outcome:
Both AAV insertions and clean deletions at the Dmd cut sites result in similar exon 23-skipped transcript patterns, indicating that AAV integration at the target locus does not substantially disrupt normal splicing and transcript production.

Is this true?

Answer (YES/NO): NO